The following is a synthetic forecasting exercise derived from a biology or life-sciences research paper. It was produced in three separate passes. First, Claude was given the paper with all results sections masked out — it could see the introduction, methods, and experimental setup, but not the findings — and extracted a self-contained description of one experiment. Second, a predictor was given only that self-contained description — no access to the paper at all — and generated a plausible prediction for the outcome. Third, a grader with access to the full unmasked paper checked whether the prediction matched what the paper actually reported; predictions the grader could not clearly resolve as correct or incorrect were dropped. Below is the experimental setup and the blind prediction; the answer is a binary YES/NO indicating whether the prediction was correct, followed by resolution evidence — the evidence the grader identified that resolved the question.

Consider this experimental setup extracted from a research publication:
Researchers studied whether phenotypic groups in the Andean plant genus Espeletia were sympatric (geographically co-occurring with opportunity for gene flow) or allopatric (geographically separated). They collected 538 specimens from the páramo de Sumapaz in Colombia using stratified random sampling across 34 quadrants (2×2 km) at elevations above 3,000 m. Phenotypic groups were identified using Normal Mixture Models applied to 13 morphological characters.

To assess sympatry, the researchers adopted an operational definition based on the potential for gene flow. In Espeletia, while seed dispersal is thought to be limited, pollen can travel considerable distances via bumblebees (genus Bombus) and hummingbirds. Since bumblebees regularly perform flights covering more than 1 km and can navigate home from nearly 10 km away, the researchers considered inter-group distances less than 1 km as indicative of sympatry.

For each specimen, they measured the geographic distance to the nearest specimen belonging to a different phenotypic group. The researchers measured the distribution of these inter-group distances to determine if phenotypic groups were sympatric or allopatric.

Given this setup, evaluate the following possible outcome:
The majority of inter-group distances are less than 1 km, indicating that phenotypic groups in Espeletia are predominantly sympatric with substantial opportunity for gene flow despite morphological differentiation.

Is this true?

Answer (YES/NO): YES